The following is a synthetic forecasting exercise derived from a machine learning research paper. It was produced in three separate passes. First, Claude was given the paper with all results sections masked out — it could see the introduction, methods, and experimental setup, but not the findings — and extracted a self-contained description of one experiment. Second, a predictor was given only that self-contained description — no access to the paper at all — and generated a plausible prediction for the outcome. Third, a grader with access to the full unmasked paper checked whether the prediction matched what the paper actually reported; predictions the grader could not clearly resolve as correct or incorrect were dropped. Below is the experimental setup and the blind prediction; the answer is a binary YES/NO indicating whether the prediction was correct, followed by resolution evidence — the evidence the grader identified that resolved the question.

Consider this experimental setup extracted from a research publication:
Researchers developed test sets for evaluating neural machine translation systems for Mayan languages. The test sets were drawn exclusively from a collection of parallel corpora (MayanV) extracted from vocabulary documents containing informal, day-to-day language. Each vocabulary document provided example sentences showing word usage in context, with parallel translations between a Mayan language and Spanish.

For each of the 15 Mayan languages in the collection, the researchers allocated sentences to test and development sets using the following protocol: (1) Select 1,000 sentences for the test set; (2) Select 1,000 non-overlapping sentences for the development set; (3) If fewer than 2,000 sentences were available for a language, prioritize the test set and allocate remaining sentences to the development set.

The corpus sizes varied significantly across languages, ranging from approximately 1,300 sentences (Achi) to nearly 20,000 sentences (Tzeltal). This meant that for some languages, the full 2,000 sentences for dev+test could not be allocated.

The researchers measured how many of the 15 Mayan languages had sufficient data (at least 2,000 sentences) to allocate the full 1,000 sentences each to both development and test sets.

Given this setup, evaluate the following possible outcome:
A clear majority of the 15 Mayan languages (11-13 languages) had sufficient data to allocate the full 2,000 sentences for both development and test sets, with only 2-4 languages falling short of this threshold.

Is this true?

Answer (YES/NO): NO